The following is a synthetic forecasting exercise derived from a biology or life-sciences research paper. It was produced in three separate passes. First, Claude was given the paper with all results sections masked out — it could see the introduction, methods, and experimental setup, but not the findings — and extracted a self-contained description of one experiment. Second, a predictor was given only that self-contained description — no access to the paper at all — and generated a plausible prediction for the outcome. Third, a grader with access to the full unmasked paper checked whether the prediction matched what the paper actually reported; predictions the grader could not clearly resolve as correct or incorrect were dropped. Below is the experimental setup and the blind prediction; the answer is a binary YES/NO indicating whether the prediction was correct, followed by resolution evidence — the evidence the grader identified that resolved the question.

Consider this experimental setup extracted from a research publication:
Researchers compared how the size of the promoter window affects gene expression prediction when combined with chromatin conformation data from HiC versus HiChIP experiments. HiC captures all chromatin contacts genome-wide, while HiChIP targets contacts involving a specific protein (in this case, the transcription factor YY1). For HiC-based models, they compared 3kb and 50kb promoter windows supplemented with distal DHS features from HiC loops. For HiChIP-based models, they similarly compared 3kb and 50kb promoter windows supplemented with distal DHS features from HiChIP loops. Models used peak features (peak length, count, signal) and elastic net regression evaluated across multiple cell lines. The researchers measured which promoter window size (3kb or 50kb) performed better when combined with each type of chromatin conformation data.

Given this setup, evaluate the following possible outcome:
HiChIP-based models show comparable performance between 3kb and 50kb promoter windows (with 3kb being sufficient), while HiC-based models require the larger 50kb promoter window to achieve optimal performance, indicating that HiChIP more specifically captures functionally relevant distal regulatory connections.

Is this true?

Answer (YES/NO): YES